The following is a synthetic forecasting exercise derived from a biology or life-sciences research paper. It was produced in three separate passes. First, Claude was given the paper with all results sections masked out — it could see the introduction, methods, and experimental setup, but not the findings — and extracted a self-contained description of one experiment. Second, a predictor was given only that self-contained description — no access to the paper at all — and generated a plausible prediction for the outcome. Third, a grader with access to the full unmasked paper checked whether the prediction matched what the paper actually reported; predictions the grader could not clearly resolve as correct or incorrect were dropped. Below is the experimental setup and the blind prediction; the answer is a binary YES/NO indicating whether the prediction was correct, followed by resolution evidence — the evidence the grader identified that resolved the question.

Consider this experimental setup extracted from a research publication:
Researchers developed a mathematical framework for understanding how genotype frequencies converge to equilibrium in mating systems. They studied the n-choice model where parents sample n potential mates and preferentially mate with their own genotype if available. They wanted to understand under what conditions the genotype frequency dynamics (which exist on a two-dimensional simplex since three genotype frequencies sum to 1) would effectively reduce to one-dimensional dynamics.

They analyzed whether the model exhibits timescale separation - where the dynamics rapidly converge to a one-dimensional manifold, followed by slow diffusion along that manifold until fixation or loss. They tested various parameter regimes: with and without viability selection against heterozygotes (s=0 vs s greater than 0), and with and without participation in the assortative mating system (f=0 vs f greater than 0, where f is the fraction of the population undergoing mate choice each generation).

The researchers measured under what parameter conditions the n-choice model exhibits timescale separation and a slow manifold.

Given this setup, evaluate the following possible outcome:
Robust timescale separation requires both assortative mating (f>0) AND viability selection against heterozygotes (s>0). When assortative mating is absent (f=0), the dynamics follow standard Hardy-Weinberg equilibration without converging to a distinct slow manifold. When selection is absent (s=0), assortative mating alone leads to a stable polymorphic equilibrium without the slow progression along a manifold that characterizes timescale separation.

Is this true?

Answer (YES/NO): NO